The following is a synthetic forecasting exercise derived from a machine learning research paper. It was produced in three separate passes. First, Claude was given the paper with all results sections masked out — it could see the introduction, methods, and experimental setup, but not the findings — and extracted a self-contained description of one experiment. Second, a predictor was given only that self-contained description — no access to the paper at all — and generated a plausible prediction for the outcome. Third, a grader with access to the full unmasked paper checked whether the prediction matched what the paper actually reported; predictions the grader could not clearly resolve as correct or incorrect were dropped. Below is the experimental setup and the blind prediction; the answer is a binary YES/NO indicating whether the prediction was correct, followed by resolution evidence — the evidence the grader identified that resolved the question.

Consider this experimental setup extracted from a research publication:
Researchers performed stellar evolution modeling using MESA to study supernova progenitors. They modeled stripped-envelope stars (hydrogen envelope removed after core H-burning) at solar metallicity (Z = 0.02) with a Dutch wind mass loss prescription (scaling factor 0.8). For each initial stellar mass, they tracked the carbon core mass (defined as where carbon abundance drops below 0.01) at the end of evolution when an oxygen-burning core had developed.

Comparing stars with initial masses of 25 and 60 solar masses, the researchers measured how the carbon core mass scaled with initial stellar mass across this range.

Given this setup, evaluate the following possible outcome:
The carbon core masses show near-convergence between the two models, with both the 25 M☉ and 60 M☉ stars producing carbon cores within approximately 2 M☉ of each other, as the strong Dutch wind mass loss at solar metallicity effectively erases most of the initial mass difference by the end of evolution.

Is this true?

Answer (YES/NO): NO